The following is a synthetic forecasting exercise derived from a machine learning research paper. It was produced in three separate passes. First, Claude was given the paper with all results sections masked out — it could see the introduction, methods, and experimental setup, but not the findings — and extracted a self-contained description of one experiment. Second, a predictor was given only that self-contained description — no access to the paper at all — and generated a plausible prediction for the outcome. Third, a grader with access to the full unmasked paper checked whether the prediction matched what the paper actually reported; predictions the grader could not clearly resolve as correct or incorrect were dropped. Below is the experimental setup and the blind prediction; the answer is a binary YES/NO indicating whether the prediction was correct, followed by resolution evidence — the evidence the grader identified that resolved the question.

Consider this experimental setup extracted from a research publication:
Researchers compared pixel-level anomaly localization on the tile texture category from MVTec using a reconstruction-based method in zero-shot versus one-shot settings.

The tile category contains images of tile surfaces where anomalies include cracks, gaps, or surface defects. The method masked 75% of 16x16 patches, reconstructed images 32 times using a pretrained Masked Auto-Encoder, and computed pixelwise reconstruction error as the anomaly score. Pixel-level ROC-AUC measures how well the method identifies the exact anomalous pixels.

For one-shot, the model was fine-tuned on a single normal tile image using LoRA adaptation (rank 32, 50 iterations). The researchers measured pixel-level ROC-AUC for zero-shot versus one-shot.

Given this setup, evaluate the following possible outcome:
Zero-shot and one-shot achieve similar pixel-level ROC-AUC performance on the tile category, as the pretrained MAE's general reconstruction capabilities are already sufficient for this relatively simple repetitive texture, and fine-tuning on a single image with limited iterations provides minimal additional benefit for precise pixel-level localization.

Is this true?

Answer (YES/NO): NO